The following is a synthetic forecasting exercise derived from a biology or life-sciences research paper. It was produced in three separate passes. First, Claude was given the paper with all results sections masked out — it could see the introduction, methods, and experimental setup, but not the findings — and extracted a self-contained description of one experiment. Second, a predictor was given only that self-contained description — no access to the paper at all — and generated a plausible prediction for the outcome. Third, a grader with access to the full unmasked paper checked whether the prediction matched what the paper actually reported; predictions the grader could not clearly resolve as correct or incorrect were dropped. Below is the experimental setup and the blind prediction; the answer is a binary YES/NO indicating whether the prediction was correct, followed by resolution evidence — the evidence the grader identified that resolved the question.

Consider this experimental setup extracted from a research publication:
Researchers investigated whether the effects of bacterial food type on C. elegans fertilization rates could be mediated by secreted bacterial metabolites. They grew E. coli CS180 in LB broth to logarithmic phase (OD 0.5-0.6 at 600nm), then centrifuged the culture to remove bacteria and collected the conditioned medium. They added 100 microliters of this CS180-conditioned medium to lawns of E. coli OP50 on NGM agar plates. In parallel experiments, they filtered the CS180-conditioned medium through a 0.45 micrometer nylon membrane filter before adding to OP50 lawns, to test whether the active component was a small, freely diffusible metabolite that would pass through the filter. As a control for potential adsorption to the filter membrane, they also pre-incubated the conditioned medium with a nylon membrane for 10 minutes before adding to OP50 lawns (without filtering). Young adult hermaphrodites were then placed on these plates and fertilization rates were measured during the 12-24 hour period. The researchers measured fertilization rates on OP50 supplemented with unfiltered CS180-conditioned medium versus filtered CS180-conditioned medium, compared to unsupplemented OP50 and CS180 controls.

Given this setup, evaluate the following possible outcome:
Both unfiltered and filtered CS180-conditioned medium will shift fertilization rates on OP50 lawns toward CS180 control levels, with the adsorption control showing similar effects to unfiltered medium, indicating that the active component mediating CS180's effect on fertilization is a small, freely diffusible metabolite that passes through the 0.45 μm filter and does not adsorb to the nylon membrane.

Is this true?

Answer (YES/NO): NO